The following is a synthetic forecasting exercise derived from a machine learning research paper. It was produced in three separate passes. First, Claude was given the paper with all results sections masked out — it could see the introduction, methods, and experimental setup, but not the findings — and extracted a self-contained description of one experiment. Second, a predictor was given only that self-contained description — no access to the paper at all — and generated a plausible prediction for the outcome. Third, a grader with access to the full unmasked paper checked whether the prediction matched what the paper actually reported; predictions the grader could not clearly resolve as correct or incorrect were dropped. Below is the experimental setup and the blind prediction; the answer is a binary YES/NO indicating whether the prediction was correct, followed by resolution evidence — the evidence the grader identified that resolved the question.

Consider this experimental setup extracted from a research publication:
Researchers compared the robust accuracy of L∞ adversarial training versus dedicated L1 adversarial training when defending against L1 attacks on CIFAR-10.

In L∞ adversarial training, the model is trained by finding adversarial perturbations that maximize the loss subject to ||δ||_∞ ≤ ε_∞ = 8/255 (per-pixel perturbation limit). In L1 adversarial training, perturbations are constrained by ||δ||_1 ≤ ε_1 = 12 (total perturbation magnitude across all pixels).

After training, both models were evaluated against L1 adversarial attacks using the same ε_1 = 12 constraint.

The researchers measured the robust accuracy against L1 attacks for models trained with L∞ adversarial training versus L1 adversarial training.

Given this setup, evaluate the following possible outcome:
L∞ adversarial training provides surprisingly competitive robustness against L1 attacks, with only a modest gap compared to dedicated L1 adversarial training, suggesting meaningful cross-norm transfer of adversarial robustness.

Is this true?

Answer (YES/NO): NO